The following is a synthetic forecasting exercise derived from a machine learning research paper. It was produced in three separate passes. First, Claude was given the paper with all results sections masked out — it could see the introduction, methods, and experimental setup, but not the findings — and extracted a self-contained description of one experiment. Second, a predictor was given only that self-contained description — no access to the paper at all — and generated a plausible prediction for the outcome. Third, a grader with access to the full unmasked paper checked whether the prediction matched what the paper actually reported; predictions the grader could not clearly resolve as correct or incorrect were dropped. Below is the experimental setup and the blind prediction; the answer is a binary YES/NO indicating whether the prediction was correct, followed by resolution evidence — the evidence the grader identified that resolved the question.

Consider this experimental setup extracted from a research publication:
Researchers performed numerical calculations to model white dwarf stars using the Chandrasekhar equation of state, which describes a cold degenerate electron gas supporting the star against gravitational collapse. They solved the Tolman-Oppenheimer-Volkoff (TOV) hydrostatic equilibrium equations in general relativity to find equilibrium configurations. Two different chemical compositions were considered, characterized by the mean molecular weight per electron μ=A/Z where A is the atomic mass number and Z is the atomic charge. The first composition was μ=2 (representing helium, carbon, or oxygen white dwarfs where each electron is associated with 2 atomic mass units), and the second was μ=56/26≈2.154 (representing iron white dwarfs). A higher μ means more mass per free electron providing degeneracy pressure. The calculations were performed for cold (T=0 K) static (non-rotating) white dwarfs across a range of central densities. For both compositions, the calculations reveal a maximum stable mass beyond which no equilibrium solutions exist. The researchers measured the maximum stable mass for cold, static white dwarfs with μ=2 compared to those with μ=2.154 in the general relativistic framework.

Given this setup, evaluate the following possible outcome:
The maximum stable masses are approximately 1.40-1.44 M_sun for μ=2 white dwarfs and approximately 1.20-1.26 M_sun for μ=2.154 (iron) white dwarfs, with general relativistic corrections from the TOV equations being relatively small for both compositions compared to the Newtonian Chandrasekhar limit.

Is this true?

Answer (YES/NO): NO